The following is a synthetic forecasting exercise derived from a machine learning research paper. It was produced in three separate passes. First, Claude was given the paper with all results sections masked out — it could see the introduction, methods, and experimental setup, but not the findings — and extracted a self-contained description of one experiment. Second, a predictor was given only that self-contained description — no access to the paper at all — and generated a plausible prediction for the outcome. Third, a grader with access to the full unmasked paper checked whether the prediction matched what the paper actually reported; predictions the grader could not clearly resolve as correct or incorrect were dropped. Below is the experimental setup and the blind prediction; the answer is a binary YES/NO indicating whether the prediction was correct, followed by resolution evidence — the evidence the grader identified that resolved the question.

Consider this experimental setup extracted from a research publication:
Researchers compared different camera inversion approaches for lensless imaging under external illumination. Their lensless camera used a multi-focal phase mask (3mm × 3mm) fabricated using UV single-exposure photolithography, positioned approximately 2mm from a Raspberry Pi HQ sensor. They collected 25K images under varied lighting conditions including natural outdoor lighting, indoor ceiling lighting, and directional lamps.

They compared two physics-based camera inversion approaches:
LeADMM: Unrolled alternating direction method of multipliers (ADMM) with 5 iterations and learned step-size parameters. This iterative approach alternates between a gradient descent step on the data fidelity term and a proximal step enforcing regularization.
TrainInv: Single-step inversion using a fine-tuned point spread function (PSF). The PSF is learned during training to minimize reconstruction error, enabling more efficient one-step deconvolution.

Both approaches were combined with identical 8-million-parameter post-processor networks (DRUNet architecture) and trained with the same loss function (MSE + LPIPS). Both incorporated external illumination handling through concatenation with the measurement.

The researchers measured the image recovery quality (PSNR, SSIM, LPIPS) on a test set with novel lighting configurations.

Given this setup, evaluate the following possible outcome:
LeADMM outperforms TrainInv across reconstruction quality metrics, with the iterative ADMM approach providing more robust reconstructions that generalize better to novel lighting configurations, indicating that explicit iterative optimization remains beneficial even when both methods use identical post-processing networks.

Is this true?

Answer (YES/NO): YES